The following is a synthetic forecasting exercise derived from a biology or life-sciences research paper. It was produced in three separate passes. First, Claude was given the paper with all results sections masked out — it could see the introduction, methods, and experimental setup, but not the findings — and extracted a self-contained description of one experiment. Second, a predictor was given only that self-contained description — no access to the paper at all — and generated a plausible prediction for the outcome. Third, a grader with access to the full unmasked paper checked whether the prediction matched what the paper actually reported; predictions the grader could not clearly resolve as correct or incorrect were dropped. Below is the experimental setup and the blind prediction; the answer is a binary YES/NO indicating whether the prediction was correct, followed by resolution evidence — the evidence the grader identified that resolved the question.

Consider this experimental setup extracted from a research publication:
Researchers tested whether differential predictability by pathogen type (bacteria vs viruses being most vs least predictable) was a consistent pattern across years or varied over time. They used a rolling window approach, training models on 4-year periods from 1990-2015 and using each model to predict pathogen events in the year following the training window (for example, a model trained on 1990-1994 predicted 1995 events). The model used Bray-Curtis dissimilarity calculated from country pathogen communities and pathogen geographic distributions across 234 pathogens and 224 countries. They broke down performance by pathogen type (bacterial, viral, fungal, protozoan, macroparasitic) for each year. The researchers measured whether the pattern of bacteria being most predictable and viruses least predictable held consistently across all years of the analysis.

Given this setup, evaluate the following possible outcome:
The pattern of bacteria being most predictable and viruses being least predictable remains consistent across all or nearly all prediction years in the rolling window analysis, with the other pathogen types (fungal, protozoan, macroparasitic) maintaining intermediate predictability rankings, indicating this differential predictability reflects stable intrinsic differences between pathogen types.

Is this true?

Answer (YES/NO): NO